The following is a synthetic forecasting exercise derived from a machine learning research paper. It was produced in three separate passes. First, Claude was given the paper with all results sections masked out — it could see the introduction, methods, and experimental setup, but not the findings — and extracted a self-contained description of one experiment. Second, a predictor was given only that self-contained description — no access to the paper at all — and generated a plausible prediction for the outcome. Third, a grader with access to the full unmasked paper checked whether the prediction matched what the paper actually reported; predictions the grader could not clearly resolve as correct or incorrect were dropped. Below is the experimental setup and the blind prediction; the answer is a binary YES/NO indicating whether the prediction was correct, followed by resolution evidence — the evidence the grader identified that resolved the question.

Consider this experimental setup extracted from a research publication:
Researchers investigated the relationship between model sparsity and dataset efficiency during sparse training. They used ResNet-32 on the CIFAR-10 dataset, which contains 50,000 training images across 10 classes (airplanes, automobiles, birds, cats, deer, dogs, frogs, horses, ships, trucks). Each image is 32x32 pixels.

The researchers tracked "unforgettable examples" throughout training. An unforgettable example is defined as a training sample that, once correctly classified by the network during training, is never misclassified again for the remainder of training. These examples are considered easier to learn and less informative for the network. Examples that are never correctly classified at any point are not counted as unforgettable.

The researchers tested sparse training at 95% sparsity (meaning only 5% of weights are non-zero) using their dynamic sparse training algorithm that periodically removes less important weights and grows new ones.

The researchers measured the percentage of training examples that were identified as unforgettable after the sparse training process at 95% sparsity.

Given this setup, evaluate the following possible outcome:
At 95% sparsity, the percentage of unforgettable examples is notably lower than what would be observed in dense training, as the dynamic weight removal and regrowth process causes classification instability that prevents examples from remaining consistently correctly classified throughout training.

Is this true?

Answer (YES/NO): NO